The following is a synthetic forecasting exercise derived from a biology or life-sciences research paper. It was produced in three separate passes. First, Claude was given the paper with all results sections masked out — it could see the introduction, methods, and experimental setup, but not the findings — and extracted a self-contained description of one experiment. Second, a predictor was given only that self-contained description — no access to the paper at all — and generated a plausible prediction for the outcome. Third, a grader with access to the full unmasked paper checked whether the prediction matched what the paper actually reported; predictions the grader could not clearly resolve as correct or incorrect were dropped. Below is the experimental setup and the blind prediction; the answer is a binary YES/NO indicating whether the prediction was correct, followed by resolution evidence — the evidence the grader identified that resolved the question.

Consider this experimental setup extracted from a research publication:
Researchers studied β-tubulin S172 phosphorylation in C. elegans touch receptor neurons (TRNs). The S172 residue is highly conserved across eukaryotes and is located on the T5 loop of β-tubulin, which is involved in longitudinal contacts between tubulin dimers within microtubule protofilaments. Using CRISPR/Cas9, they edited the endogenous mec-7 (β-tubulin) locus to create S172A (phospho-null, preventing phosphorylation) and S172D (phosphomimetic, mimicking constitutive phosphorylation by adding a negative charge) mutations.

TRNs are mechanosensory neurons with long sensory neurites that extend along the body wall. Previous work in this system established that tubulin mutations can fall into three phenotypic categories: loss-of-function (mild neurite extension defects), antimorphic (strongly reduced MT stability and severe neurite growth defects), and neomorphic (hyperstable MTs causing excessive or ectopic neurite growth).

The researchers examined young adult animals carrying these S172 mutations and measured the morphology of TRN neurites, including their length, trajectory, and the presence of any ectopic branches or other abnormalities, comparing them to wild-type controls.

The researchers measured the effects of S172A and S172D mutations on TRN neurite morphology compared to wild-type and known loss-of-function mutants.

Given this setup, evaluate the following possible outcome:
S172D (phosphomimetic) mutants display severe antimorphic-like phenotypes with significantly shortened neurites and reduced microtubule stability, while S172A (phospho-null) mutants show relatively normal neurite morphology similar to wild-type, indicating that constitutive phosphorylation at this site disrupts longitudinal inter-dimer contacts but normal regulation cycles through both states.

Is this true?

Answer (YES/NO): NO